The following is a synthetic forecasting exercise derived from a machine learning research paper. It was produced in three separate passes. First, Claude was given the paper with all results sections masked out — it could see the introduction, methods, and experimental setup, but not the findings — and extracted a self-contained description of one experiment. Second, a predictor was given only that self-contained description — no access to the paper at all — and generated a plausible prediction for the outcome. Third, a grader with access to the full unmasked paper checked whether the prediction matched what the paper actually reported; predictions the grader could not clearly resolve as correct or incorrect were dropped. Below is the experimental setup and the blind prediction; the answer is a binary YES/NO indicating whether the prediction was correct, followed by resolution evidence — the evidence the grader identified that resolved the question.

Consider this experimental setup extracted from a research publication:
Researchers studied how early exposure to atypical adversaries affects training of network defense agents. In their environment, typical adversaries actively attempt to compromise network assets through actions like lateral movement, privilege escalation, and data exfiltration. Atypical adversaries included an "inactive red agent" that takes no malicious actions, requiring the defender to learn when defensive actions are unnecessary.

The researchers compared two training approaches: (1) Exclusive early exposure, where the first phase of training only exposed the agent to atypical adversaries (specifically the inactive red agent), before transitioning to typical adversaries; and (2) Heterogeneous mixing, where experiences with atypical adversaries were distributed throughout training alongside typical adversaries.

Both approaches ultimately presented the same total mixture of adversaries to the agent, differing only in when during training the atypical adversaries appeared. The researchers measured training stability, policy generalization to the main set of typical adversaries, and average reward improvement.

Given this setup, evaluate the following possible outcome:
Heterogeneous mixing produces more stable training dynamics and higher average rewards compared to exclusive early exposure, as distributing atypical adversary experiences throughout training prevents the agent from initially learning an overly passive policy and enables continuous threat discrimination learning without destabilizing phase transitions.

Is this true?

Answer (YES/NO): YES